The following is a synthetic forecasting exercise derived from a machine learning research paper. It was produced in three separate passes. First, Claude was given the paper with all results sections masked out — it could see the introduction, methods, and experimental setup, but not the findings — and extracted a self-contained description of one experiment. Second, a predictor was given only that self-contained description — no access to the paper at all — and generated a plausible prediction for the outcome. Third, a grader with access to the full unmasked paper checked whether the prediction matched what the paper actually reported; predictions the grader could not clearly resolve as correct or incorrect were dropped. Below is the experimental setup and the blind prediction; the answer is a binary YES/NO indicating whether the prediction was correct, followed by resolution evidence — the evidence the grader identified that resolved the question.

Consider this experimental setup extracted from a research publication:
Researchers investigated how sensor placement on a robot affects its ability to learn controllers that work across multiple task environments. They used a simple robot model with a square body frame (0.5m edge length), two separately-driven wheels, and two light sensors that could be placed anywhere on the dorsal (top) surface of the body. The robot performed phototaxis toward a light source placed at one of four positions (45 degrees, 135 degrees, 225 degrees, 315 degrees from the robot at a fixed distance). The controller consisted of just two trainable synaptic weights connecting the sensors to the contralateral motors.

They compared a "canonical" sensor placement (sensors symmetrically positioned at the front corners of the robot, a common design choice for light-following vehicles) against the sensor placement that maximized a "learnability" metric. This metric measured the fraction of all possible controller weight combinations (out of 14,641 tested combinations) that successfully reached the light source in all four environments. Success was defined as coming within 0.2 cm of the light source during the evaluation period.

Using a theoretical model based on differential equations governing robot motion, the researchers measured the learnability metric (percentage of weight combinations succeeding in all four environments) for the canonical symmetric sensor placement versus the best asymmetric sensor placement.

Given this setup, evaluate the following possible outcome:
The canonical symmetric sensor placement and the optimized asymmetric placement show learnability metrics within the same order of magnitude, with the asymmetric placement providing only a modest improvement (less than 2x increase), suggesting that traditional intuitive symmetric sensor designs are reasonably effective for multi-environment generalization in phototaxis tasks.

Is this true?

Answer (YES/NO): NO